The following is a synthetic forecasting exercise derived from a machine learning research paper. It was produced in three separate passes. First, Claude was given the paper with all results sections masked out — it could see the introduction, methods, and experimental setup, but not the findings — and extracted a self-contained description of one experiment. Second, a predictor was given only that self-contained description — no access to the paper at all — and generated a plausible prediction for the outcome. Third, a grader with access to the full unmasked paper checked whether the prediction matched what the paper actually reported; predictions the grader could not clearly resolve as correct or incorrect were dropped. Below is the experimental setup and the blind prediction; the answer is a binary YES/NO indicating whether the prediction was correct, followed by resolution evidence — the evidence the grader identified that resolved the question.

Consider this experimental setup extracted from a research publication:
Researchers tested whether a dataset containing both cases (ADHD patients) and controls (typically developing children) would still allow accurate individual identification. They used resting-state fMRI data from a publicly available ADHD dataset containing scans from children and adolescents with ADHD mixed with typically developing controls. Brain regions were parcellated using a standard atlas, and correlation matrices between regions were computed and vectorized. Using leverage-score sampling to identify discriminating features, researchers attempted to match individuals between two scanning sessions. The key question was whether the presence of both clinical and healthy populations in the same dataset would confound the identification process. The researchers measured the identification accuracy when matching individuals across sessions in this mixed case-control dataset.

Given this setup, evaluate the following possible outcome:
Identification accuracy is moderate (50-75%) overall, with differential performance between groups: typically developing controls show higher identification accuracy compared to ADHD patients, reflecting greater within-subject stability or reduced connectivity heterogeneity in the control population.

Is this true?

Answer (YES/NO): NO